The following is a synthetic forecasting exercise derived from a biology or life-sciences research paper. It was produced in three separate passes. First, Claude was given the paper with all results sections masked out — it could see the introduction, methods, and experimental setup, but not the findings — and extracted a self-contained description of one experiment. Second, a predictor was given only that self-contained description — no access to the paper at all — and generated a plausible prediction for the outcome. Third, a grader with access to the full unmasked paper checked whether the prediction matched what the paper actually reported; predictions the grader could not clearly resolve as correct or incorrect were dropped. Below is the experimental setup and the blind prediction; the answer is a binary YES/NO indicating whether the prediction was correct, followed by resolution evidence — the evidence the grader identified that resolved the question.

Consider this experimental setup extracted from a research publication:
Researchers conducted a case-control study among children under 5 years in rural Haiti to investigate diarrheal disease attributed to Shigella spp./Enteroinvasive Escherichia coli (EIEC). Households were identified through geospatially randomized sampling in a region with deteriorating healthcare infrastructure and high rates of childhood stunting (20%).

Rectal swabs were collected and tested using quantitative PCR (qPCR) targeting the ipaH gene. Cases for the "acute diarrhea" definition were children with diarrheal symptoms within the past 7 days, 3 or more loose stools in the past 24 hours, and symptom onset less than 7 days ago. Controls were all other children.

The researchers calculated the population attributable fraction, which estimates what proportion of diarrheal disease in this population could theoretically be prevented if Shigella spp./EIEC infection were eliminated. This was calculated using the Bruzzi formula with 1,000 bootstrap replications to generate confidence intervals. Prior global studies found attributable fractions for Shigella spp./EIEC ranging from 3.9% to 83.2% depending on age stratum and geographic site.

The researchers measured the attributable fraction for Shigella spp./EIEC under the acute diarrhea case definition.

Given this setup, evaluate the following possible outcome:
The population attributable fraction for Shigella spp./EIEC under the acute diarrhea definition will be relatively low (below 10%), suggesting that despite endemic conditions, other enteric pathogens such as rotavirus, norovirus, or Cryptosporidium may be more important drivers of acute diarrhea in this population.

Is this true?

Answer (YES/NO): NO